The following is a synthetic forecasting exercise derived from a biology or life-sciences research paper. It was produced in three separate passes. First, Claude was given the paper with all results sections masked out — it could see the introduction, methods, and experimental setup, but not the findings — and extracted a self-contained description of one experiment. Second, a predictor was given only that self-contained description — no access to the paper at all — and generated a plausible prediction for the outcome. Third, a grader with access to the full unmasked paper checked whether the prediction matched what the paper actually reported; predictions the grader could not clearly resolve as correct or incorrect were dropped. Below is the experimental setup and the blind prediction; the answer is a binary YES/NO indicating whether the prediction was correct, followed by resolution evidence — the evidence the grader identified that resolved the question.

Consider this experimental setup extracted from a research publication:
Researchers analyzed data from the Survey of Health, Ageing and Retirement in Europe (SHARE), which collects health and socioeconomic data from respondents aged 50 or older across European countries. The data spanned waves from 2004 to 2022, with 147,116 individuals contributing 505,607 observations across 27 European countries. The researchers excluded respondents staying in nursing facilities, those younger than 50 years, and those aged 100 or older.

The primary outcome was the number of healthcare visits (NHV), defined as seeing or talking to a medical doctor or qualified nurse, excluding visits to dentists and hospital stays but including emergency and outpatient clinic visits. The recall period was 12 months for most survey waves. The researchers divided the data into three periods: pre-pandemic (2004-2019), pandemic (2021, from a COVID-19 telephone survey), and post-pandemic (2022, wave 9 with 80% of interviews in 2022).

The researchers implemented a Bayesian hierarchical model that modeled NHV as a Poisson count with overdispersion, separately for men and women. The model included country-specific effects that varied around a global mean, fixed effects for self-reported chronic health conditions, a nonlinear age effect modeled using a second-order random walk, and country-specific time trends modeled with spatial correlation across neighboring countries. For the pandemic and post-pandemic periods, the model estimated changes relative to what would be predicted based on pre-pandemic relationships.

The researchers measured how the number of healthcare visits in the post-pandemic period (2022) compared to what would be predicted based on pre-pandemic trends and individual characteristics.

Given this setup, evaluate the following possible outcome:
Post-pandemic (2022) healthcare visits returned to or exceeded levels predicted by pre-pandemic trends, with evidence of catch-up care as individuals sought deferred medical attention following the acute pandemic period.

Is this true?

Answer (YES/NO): YES